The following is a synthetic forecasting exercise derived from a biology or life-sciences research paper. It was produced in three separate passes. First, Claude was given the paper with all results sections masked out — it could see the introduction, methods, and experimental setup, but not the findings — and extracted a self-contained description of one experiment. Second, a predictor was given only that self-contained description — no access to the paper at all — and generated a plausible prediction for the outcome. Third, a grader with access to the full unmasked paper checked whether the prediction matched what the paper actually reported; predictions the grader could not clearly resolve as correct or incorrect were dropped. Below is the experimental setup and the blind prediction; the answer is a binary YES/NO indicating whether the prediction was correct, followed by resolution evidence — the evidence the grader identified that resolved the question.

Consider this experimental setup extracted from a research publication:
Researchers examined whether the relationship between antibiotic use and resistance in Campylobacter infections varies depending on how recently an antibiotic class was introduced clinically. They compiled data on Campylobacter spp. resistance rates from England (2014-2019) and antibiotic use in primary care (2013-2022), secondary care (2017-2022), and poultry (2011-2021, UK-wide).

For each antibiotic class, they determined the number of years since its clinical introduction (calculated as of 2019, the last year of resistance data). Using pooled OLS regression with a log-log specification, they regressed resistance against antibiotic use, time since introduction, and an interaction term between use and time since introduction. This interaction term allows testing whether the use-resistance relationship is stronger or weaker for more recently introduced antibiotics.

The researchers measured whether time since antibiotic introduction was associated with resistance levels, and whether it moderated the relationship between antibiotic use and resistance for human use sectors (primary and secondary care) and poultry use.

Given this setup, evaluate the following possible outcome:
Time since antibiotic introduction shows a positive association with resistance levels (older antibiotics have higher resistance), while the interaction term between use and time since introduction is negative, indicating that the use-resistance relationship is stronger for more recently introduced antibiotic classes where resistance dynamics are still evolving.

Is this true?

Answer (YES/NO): YES